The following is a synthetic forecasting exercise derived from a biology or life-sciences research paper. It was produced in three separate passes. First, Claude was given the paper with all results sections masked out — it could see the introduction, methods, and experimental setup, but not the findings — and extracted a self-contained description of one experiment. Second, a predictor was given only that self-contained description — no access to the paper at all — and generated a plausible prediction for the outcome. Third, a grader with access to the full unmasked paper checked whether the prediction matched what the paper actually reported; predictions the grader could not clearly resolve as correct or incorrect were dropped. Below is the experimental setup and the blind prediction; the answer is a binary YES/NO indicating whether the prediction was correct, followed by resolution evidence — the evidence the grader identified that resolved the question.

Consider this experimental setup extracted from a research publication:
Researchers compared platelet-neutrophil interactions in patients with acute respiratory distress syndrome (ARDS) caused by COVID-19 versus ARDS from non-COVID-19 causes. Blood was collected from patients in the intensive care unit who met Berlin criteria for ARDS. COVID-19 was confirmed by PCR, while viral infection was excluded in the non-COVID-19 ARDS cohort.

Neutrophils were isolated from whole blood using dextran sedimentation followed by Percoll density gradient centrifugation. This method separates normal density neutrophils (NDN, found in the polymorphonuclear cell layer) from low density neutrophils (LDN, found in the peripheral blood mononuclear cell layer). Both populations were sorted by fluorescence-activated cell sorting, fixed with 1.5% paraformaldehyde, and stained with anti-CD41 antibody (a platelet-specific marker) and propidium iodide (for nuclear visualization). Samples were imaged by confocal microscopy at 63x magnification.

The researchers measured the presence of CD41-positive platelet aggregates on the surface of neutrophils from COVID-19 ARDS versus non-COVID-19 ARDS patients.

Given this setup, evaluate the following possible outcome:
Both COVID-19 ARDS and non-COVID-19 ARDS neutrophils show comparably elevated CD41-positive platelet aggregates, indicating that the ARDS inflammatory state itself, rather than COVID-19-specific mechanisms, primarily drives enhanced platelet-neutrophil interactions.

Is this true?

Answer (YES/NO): NO